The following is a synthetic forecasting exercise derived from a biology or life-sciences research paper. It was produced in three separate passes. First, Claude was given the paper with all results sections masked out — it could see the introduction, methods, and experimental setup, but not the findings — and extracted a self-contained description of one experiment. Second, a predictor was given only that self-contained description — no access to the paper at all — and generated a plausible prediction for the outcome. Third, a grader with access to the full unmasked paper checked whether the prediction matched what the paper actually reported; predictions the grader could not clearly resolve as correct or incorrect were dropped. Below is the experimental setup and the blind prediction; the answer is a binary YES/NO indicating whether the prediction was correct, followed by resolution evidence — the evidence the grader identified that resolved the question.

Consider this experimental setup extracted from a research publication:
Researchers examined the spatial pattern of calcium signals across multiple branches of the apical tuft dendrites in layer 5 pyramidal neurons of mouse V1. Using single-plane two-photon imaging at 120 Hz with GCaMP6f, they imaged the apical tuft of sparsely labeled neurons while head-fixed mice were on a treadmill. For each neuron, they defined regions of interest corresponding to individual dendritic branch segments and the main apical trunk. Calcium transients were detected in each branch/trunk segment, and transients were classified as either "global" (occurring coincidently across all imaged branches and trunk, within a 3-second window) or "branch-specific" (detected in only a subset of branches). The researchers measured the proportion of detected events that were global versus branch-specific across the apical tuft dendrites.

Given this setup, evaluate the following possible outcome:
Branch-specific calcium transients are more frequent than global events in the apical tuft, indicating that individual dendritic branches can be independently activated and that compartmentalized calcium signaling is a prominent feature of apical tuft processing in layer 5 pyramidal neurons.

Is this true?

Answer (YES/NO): NO